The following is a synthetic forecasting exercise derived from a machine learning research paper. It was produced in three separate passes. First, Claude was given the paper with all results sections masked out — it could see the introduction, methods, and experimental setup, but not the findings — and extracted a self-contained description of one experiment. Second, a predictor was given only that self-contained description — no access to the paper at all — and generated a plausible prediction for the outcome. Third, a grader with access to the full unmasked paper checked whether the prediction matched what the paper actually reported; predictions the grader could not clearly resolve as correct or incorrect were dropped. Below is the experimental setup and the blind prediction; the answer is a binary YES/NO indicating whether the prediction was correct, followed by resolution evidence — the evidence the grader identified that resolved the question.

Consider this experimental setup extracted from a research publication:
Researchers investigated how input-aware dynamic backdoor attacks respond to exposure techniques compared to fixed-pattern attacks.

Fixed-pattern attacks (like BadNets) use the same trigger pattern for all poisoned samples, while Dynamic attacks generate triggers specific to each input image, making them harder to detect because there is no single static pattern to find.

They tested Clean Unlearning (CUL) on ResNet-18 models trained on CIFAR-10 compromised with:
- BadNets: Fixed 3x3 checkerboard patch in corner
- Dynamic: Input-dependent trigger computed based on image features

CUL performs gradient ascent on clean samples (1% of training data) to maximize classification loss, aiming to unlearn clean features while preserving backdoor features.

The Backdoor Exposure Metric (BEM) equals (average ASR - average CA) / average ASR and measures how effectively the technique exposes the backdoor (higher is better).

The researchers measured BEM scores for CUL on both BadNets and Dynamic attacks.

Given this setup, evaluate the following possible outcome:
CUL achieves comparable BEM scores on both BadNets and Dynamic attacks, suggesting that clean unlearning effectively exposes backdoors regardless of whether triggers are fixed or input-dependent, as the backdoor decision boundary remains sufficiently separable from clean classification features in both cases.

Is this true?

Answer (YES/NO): YES